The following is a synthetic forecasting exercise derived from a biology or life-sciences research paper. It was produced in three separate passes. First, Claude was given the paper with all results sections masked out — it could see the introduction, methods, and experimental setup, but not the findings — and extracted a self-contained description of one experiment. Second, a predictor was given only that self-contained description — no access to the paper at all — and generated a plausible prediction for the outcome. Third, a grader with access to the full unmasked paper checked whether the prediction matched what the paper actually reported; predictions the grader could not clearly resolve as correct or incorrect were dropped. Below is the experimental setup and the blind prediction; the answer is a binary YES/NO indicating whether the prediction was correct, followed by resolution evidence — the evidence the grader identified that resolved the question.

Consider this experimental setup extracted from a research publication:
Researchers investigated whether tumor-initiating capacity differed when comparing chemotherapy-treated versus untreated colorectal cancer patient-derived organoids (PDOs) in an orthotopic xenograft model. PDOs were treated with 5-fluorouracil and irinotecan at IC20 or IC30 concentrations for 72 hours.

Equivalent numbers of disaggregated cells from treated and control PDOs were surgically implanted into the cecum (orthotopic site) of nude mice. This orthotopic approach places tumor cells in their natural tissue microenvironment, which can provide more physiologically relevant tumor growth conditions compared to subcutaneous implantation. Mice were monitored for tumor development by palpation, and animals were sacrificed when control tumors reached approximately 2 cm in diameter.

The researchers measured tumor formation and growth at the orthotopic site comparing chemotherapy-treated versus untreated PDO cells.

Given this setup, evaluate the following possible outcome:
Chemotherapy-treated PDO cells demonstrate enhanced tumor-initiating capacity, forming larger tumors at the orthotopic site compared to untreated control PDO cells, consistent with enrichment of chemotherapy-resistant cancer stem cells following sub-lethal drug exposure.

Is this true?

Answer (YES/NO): NO